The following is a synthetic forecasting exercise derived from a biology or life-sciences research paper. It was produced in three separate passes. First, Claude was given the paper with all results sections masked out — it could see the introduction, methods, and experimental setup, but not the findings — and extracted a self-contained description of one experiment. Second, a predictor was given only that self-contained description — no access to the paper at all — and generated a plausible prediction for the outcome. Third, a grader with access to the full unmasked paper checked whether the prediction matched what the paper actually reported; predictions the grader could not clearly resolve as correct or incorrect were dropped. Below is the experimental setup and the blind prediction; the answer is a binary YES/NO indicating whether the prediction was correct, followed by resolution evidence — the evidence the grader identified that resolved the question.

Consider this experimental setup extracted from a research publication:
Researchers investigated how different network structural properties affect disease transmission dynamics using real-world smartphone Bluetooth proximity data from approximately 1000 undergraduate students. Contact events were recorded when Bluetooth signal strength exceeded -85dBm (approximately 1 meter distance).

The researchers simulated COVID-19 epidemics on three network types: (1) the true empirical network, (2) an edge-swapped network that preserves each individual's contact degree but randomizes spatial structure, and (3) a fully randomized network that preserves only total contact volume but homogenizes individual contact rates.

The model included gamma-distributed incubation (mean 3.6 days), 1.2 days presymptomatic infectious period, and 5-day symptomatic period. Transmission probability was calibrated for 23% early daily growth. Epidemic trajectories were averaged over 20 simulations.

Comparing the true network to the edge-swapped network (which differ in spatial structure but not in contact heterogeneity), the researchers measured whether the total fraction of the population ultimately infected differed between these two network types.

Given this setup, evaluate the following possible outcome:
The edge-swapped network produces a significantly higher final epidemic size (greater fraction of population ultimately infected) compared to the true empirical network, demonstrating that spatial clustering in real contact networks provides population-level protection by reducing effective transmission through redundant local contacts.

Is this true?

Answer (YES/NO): NO